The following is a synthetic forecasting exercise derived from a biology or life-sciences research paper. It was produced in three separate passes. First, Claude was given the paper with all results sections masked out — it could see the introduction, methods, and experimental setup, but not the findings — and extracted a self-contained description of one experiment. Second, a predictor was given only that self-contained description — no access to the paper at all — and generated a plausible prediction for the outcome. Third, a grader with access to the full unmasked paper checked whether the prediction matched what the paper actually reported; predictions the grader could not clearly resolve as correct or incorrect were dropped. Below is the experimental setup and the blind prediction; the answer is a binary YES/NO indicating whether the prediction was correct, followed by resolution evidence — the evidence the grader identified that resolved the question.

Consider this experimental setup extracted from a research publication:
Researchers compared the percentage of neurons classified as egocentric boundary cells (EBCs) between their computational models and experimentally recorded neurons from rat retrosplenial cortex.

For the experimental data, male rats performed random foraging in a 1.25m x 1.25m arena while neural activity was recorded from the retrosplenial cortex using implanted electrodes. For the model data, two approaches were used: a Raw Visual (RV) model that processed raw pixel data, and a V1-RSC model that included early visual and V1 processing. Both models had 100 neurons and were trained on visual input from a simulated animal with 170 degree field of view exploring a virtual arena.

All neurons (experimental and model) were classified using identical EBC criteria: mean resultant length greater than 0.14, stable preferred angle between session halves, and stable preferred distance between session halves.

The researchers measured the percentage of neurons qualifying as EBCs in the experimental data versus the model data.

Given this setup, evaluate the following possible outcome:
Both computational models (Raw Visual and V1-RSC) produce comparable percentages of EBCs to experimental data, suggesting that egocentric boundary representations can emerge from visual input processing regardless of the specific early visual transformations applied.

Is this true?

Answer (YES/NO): NO